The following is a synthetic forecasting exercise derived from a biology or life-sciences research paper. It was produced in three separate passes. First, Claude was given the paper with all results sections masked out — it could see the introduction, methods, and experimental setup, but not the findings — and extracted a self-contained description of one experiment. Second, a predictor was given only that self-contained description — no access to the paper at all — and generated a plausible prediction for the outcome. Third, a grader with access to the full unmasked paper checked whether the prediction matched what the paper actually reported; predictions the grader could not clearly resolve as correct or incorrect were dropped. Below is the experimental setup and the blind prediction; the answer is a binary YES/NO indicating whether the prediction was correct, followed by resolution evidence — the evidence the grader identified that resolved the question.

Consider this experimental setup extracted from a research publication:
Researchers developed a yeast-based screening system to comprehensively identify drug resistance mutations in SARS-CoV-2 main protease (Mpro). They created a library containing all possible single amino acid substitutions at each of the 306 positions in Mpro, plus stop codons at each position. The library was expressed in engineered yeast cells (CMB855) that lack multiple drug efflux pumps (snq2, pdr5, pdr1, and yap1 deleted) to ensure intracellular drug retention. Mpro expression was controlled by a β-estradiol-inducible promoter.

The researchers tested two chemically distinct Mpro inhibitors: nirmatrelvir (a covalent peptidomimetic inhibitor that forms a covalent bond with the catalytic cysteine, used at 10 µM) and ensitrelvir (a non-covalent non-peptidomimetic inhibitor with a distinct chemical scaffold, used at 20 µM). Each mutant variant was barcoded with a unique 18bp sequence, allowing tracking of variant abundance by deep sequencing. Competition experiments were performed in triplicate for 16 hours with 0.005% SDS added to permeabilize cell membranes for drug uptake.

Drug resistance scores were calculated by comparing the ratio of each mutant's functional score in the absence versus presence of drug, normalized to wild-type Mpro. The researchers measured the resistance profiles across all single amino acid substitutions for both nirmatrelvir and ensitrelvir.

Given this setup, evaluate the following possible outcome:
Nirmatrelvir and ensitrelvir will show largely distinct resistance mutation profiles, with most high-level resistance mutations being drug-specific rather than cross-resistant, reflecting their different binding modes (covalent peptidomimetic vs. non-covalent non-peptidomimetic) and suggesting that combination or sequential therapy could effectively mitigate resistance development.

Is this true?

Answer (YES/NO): NO